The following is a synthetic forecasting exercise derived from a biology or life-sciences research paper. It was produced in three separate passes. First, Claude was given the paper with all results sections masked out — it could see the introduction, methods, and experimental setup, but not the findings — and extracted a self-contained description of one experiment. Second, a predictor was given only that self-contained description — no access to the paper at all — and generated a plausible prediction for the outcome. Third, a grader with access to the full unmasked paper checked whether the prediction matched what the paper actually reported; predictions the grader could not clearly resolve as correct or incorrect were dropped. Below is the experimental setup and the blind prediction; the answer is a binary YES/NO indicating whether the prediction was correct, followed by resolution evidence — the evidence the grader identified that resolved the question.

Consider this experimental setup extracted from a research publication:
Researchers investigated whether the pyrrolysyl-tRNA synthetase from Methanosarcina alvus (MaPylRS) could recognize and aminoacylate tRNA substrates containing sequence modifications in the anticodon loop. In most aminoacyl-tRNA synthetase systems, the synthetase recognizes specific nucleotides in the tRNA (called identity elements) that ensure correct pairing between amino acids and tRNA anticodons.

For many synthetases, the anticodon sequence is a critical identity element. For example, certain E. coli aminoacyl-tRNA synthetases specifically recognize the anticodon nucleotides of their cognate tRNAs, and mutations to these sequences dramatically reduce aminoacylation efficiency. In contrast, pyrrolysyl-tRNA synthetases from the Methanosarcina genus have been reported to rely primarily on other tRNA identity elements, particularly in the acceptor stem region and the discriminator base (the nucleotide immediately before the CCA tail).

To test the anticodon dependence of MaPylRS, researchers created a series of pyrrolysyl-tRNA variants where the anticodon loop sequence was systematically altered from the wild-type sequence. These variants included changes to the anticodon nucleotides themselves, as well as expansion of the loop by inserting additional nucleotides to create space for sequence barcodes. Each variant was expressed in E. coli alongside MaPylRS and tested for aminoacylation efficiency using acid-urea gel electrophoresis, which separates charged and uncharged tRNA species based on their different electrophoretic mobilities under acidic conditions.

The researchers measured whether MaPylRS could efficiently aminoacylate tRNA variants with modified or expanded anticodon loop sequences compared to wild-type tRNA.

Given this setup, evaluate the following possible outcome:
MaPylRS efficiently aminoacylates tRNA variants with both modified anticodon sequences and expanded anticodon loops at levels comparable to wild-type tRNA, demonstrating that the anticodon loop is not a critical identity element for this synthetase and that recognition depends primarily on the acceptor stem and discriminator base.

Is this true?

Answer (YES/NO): NO